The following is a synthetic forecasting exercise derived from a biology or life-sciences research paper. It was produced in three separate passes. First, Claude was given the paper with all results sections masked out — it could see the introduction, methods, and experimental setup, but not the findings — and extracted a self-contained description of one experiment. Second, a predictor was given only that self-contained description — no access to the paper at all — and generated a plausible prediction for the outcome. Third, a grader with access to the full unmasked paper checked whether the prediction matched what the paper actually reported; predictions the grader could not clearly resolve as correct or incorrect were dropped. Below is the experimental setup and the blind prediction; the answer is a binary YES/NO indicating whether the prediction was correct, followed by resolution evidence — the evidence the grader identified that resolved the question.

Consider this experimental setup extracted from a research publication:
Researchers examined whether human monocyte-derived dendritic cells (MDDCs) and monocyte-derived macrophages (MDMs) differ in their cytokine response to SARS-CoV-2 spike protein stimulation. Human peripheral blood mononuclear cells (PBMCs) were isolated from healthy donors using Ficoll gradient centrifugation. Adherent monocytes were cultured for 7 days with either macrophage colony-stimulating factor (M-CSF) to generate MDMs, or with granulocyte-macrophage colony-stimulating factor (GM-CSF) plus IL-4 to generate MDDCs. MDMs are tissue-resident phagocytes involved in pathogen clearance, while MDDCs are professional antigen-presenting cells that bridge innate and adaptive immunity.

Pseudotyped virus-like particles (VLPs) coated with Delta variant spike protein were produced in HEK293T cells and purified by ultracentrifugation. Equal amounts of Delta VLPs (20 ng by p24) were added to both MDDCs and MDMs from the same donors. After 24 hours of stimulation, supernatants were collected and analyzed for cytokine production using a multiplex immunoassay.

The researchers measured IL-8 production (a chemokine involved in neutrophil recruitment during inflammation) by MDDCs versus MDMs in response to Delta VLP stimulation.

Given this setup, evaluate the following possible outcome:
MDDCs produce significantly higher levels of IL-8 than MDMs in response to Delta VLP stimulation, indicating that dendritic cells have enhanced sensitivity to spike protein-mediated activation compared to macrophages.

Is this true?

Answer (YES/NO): YES